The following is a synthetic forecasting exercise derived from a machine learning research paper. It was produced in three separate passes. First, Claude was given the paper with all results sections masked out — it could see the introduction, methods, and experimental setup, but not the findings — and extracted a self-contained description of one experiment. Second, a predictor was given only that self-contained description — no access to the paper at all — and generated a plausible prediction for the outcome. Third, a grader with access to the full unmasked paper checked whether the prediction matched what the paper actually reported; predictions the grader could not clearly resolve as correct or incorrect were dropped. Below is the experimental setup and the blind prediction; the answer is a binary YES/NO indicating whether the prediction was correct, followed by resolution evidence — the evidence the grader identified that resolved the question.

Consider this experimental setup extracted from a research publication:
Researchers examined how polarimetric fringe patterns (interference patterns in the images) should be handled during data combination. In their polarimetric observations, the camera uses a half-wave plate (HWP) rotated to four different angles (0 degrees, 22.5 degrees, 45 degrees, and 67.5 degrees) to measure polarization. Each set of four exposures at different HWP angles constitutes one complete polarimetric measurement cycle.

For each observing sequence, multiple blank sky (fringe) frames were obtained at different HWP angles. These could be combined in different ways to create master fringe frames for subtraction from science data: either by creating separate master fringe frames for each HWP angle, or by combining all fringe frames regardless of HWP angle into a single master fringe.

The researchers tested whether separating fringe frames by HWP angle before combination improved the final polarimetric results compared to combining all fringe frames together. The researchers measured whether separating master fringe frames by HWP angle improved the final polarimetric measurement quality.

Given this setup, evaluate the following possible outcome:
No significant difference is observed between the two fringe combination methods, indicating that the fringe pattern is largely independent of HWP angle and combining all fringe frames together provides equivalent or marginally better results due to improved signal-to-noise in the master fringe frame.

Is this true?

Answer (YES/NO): YES